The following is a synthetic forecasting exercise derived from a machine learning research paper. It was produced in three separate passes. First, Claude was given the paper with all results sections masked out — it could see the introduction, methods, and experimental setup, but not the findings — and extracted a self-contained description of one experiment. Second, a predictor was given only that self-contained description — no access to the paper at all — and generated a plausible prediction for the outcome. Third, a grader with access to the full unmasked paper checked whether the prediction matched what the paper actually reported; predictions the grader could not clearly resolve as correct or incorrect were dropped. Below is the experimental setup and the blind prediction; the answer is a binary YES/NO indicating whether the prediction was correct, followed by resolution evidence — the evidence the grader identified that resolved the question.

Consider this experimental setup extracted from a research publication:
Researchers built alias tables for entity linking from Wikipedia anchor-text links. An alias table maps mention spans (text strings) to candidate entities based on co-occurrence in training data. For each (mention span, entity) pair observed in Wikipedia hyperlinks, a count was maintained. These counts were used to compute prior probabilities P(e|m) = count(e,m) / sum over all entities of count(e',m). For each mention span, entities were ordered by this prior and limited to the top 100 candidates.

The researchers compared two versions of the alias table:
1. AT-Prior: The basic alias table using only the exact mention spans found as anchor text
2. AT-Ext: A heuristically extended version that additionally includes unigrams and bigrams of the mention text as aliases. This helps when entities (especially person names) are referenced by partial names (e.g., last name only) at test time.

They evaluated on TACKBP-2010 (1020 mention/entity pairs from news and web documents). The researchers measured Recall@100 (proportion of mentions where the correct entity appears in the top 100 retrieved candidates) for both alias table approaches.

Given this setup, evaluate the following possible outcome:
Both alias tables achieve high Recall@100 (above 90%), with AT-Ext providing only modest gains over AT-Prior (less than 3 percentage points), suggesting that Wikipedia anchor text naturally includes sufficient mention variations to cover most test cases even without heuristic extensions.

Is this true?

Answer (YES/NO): NO